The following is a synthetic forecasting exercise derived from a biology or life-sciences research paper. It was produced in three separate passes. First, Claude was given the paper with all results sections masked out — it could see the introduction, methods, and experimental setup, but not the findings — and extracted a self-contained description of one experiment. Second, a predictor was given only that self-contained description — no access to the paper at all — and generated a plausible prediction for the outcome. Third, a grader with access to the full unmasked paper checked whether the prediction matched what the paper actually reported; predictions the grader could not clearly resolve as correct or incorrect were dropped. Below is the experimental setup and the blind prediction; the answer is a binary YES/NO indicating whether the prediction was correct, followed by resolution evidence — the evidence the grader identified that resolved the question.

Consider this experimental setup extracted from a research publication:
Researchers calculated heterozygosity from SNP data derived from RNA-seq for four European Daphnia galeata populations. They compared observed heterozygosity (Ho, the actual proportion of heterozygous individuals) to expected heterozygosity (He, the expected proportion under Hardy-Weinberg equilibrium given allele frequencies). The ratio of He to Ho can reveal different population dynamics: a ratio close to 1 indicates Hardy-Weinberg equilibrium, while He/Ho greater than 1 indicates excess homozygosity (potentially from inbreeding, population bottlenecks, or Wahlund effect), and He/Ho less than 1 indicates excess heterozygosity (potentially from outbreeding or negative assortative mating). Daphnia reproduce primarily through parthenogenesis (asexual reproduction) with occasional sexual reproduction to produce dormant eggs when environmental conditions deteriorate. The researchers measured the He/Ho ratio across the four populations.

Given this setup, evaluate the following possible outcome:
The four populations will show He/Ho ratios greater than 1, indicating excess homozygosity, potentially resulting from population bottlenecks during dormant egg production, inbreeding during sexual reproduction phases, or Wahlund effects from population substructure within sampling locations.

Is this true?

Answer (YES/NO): NO